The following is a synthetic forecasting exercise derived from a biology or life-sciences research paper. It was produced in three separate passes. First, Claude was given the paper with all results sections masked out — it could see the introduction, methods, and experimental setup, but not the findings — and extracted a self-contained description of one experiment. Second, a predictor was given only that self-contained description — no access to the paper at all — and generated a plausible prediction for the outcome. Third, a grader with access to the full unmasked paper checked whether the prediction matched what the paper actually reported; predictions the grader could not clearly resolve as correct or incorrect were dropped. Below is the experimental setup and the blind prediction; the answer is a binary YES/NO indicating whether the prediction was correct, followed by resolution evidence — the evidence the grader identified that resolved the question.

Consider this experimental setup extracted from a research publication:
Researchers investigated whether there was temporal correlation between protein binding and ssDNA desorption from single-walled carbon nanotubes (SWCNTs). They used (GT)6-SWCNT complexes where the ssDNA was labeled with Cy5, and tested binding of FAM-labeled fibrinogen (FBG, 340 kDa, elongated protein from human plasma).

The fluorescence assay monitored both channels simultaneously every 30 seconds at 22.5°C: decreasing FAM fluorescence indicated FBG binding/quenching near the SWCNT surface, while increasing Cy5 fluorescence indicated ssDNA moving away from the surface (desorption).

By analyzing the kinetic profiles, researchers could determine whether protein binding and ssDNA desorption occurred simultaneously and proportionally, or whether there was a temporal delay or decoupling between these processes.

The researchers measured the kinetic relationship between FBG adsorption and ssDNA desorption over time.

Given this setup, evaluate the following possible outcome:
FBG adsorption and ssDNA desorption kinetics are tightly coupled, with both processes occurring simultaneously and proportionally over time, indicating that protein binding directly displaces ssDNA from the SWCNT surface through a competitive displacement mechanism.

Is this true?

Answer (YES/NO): NO